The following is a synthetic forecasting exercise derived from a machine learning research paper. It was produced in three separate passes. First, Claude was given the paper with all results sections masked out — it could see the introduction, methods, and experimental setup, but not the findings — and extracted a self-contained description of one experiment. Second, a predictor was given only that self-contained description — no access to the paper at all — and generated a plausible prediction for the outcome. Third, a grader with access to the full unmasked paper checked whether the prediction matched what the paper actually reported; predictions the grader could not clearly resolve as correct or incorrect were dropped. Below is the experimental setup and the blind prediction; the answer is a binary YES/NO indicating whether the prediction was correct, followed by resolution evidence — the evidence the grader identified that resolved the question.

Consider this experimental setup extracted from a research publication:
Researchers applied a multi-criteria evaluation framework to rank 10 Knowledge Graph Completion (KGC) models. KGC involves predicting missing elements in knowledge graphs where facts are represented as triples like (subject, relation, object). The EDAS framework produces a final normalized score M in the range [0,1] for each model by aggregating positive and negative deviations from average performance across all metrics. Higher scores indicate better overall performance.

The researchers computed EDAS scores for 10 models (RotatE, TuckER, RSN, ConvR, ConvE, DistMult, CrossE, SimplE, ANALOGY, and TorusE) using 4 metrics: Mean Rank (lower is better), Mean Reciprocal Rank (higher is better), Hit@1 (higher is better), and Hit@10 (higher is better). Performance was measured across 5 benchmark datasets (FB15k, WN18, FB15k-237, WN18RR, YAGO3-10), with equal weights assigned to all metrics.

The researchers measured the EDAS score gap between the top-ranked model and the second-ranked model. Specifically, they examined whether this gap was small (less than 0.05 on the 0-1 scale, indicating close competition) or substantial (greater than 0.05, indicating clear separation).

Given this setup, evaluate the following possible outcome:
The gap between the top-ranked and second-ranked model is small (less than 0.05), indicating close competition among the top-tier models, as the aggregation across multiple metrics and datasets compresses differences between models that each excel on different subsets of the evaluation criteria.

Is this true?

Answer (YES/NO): NO